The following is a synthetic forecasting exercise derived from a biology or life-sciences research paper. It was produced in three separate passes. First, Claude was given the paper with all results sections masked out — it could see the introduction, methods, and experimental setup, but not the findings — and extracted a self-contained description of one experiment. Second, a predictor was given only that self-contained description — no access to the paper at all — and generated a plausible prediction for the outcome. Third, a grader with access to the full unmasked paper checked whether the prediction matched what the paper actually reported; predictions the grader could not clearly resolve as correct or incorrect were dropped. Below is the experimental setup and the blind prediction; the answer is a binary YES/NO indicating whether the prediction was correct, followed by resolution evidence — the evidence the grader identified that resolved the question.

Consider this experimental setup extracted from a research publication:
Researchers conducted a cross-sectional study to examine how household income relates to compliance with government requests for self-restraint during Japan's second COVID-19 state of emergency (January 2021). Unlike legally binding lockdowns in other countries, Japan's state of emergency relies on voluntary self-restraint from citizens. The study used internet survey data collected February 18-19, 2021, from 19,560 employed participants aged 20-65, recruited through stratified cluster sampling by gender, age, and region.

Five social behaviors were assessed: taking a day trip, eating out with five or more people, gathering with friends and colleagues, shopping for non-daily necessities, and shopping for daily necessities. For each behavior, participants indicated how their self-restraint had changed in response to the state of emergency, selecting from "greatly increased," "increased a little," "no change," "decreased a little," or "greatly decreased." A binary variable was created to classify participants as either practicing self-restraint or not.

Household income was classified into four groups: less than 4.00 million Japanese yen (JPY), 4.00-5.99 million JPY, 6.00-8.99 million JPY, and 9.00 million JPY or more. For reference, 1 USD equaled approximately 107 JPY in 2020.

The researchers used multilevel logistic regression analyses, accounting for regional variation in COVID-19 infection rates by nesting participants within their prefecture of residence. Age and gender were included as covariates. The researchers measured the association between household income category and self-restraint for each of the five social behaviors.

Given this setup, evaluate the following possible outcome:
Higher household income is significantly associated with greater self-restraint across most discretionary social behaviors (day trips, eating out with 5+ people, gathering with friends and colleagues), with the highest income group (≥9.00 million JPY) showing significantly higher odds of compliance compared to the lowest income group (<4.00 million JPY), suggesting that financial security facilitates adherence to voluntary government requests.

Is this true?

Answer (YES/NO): YES